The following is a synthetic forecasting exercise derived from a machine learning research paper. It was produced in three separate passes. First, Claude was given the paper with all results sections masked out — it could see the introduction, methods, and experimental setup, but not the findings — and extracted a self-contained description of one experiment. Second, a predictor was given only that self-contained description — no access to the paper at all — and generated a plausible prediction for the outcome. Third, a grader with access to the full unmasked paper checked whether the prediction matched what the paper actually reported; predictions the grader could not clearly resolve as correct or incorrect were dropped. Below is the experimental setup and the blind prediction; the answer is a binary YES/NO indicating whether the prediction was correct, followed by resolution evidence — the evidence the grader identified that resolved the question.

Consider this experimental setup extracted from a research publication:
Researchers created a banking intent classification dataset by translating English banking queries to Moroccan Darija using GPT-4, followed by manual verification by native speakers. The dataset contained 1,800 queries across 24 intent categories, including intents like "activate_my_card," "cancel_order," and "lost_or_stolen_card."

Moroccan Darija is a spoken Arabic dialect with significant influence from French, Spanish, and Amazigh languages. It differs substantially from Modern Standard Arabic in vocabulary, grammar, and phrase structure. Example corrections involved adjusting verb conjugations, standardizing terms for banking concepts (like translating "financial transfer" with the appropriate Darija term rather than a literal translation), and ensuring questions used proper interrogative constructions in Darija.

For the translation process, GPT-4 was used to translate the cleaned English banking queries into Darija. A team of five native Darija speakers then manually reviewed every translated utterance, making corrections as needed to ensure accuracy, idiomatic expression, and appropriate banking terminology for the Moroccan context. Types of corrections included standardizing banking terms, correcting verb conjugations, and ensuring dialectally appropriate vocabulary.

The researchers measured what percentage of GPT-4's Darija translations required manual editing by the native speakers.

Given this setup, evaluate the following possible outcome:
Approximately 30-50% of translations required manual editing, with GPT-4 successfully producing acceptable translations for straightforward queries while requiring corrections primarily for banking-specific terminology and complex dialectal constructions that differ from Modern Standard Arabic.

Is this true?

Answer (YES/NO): YES